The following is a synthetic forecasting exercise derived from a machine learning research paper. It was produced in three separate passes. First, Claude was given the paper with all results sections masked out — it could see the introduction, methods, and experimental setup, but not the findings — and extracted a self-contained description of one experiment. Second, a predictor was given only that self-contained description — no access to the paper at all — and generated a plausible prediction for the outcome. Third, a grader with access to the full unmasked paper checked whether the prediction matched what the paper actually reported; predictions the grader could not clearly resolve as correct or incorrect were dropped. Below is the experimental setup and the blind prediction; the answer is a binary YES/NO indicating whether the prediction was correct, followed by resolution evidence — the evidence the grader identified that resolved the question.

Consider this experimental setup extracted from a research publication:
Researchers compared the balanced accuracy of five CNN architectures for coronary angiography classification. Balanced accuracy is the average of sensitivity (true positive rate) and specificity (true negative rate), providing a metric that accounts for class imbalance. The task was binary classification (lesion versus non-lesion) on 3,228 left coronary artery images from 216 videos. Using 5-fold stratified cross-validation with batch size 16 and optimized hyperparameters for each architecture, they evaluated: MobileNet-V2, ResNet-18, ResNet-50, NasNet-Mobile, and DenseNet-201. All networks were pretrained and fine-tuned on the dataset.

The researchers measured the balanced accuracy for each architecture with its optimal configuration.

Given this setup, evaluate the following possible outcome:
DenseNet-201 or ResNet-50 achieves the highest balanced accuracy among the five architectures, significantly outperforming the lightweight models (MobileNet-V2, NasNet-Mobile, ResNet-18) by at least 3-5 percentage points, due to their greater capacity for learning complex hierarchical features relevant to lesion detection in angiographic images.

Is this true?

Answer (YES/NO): NO